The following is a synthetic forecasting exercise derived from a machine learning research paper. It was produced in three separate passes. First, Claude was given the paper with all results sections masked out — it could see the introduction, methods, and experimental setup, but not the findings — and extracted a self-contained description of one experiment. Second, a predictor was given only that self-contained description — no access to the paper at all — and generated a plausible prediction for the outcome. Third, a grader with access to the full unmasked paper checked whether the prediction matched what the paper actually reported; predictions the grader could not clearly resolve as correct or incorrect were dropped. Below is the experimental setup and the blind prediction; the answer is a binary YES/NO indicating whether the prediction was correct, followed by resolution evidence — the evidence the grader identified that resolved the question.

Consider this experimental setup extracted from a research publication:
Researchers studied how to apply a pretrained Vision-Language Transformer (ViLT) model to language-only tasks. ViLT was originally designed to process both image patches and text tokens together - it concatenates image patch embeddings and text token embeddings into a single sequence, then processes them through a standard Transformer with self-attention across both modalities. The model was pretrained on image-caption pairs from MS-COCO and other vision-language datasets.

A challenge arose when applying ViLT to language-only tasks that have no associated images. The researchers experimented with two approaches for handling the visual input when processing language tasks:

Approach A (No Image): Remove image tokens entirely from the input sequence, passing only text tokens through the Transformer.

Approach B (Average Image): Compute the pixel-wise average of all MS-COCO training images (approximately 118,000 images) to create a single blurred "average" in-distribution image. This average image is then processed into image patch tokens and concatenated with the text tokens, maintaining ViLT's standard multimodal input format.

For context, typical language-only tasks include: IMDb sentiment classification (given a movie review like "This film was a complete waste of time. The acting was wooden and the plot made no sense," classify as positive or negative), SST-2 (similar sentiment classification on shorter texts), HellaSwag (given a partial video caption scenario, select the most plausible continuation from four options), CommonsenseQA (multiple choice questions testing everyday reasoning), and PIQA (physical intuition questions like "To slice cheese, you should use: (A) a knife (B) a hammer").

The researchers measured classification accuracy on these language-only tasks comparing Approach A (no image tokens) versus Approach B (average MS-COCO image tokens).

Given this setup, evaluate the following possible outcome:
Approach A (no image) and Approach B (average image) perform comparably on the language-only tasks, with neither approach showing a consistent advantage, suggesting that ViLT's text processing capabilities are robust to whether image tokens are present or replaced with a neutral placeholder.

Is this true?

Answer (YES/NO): NO